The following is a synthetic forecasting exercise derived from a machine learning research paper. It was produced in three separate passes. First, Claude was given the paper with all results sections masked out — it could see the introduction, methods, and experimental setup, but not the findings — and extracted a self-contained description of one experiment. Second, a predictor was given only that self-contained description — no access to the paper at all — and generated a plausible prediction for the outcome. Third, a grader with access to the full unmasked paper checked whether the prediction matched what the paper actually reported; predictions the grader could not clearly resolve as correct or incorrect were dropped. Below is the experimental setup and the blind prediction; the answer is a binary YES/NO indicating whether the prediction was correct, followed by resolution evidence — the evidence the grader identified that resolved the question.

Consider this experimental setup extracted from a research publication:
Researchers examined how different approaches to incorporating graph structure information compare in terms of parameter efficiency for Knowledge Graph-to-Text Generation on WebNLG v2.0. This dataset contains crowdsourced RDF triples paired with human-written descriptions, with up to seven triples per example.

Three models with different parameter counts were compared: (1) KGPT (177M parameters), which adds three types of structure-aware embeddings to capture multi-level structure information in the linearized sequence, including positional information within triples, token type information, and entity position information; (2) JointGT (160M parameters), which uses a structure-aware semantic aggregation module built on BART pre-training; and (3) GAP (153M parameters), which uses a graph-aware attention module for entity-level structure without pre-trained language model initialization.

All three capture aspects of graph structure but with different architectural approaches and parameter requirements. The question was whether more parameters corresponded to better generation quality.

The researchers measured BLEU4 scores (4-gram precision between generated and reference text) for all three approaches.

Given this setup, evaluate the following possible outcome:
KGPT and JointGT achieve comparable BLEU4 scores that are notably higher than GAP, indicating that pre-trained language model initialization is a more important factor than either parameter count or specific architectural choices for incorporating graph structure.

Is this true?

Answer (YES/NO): NO